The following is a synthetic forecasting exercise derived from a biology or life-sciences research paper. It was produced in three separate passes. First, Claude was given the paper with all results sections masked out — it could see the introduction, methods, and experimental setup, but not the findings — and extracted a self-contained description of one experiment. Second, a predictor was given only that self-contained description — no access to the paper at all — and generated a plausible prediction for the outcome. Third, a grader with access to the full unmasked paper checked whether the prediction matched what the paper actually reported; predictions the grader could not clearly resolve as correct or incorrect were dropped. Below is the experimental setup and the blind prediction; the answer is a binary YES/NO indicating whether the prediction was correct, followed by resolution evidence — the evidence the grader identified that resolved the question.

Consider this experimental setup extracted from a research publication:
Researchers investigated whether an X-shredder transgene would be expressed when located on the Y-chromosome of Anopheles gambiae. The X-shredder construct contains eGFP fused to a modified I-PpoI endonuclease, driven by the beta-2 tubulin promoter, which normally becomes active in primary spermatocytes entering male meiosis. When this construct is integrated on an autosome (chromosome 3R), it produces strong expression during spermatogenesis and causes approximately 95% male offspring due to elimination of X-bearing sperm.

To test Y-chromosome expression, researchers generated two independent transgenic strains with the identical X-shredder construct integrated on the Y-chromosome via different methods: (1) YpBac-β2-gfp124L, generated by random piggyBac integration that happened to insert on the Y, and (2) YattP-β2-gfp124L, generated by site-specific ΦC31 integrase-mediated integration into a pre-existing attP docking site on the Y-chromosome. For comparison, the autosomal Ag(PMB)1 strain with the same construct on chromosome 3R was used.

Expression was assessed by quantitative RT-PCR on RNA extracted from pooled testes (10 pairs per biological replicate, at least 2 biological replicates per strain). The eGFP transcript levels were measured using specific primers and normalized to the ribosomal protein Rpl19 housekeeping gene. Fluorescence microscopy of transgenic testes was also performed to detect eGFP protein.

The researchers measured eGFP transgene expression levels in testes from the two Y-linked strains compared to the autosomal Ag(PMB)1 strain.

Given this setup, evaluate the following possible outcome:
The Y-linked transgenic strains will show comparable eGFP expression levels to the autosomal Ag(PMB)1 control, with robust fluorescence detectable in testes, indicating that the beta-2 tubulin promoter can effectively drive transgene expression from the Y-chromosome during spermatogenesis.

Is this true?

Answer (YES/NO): NO